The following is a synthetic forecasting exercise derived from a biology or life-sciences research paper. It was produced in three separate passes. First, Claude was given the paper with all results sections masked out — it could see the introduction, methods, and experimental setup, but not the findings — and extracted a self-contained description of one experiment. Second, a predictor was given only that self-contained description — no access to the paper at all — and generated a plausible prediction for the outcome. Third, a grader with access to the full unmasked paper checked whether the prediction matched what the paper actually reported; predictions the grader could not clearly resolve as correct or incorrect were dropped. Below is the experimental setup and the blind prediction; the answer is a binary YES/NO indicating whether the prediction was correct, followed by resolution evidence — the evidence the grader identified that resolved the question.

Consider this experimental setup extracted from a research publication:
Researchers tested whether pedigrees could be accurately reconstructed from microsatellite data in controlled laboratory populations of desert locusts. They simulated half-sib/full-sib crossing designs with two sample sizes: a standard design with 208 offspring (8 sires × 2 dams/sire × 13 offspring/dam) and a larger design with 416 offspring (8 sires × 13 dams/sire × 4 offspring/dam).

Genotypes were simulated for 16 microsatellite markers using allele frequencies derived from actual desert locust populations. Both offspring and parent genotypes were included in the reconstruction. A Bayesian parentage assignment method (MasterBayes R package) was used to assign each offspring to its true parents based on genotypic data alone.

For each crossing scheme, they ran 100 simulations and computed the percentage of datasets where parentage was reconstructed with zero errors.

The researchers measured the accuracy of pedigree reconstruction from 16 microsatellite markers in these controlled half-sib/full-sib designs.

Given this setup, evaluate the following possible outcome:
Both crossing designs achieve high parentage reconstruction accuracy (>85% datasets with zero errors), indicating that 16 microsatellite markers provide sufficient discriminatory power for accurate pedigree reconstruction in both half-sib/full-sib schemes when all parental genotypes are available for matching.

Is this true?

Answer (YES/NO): YES